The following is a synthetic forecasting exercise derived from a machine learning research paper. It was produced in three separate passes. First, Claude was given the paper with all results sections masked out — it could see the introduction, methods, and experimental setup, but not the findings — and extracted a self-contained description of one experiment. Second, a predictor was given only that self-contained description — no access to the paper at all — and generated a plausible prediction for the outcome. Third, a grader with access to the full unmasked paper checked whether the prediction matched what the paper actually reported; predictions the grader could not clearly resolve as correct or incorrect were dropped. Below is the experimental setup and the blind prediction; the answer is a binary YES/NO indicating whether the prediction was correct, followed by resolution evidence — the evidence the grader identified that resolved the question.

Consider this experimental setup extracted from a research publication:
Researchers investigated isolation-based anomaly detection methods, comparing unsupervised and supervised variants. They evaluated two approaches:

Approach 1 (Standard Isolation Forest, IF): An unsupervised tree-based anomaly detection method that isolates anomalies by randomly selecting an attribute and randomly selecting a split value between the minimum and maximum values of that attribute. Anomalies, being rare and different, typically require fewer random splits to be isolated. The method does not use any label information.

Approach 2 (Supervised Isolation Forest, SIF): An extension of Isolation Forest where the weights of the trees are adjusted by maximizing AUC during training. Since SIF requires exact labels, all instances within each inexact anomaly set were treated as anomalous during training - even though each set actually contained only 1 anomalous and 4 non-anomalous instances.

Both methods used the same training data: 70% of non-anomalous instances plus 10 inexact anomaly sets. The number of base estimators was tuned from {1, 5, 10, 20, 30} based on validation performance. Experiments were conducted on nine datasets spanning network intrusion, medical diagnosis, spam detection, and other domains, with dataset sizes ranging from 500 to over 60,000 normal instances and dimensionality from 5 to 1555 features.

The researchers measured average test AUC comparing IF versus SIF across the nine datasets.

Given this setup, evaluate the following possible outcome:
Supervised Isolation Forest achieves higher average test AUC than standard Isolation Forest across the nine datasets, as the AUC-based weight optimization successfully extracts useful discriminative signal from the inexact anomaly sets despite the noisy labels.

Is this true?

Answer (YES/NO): YES